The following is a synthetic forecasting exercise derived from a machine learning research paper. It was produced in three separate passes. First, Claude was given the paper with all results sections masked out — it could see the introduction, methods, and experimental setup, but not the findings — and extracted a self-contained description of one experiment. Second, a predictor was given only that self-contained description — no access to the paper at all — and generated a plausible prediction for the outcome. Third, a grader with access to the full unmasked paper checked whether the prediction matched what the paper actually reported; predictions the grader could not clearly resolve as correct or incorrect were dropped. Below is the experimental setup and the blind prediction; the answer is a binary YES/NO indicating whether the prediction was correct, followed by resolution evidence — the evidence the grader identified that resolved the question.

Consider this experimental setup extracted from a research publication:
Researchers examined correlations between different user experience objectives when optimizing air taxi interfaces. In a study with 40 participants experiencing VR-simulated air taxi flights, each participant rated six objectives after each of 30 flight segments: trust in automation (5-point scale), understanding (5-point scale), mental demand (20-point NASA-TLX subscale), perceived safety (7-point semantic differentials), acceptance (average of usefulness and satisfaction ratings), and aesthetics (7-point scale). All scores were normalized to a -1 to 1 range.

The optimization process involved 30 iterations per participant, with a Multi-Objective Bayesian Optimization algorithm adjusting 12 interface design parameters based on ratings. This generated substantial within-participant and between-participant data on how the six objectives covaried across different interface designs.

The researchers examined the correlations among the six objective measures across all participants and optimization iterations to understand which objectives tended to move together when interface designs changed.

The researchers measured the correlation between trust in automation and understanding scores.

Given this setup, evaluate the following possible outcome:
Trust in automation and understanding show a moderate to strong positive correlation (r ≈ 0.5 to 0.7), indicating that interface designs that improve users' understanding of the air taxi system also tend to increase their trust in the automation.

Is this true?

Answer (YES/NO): NO